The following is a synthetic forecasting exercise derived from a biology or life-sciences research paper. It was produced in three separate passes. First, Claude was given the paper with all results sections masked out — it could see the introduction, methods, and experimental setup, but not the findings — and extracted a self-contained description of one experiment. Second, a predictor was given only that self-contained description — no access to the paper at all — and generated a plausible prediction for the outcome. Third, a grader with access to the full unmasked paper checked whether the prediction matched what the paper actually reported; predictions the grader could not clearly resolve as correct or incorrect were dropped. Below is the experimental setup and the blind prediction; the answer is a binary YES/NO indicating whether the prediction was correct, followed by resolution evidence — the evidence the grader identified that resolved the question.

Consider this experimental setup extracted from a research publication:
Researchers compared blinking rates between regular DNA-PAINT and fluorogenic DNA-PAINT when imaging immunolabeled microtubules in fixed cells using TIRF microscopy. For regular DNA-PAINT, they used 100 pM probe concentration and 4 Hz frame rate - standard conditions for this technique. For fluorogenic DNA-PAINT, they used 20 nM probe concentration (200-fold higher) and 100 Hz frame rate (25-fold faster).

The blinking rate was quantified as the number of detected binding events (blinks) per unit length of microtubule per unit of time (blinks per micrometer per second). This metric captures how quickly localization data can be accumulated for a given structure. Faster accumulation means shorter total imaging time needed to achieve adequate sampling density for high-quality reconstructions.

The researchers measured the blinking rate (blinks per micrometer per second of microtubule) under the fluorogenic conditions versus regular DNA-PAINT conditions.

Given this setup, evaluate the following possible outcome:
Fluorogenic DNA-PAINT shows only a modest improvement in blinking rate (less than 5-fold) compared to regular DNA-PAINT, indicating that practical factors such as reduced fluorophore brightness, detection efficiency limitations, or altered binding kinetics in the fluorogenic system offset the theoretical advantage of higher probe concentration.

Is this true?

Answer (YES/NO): NO